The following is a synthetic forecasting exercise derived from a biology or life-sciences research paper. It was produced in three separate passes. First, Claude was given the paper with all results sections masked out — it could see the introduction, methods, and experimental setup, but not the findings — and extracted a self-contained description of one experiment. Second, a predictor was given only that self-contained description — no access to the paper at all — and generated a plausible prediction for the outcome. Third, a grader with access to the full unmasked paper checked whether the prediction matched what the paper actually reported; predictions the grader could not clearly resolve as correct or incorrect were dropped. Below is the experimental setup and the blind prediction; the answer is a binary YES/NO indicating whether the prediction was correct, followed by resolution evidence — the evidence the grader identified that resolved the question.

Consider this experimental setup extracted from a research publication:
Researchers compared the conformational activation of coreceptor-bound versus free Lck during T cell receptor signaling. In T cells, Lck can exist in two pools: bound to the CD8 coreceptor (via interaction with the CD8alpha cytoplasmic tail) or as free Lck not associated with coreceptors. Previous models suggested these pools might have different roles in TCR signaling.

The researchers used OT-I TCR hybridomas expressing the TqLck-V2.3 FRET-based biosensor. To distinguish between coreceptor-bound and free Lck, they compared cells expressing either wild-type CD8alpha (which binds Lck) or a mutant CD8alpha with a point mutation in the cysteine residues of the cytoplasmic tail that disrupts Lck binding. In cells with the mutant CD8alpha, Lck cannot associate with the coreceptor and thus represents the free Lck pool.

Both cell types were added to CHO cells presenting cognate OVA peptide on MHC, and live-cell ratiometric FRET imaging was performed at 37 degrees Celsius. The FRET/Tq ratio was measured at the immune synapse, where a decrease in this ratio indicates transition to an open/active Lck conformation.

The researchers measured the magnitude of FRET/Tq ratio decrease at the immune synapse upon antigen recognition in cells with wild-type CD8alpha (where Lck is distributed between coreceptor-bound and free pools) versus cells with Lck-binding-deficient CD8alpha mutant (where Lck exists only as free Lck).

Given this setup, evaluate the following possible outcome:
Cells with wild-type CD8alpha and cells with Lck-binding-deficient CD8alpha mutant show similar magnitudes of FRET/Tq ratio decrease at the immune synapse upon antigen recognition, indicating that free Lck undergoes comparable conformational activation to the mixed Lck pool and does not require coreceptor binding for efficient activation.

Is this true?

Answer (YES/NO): NO